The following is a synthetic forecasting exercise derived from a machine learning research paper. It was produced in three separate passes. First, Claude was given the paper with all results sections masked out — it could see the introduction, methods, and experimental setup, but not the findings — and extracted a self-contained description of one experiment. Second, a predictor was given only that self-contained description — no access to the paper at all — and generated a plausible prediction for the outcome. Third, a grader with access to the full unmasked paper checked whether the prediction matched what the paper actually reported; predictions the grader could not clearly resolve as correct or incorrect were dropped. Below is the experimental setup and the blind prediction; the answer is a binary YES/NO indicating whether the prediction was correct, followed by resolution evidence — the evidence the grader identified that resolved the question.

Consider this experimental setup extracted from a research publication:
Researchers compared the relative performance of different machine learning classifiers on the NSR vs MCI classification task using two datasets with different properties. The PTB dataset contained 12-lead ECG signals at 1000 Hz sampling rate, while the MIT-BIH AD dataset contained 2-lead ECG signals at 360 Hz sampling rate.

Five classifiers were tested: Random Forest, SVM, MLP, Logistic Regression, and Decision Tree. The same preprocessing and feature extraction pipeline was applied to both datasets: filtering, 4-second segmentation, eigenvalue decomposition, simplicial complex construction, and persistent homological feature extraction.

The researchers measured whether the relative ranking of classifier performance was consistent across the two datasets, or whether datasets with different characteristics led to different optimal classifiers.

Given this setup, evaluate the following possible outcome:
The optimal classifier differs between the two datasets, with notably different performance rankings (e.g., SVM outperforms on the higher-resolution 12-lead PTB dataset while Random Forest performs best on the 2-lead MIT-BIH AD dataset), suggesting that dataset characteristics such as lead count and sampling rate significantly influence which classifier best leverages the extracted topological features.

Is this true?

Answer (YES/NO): NO